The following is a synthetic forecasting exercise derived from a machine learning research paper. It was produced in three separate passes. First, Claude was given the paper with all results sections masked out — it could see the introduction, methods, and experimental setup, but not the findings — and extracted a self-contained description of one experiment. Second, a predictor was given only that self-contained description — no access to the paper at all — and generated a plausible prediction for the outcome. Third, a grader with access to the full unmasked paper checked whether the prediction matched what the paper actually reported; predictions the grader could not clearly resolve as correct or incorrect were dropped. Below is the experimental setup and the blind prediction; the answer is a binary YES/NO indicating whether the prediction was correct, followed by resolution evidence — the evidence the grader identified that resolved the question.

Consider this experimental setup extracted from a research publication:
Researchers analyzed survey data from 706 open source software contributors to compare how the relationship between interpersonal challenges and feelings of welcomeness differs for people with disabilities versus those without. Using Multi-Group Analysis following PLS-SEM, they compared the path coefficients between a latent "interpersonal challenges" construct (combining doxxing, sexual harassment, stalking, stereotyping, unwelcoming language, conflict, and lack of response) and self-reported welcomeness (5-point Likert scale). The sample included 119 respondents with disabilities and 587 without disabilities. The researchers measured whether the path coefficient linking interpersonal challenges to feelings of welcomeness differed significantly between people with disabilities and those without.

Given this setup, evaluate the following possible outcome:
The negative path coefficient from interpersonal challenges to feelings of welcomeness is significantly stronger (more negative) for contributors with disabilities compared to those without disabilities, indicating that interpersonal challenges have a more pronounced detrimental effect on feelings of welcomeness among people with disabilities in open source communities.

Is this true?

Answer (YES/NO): YES